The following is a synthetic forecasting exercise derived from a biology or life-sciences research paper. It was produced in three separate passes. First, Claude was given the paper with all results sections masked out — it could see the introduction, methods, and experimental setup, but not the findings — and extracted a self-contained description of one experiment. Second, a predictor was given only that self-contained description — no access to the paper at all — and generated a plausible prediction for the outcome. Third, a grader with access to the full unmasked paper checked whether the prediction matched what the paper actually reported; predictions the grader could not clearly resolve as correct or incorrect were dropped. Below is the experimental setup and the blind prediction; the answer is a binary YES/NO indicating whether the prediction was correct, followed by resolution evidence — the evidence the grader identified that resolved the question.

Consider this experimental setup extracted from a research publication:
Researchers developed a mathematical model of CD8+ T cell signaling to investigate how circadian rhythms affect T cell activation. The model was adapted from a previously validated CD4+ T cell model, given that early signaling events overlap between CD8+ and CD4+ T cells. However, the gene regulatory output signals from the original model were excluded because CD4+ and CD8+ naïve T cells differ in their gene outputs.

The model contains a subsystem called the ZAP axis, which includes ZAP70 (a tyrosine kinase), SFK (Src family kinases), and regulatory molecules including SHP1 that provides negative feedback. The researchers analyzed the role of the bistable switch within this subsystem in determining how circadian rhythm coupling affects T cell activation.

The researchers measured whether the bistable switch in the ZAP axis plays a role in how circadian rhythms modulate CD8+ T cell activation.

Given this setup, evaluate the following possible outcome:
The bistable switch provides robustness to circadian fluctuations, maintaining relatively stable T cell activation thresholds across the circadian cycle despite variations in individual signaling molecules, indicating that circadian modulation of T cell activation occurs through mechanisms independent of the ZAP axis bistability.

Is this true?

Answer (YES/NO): NO